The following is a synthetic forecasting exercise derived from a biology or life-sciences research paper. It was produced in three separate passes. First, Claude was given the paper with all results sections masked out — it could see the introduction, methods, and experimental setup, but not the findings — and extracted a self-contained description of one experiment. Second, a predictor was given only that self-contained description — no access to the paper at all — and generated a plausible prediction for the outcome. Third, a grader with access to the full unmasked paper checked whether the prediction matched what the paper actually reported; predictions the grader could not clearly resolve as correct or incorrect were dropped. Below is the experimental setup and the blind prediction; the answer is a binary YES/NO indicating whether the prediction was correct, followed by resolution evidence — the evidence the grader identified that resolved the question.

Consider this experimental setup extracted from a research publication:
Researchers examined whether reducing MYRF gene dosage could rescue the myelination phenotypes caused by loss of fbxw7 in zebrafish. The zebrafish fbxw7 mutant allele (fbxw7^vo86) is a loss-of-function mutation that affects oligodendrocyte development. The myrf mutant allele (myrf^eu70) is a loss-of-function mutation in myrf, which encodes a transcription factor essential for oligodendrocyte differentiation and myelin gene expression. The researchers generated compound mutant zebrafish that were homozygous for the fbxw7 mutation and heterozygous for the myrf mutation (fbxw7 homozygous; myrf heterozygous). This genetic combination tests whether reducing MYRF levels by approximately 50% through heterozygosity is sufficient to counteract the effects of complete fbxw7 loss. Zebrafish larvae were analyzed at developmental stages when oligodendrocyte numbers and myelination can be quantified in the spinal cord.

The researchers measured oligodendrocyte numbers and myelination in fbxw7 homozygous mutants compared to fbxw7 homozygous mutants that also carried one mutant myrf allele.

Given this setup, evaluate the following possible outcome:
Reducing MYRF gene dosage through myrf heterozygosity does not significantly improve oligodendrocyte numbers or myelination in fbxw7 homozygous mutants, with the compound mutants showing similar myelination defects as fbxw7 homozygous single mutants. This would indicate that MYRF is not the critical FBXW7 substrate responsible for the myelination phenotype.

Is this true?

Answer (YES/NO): NO